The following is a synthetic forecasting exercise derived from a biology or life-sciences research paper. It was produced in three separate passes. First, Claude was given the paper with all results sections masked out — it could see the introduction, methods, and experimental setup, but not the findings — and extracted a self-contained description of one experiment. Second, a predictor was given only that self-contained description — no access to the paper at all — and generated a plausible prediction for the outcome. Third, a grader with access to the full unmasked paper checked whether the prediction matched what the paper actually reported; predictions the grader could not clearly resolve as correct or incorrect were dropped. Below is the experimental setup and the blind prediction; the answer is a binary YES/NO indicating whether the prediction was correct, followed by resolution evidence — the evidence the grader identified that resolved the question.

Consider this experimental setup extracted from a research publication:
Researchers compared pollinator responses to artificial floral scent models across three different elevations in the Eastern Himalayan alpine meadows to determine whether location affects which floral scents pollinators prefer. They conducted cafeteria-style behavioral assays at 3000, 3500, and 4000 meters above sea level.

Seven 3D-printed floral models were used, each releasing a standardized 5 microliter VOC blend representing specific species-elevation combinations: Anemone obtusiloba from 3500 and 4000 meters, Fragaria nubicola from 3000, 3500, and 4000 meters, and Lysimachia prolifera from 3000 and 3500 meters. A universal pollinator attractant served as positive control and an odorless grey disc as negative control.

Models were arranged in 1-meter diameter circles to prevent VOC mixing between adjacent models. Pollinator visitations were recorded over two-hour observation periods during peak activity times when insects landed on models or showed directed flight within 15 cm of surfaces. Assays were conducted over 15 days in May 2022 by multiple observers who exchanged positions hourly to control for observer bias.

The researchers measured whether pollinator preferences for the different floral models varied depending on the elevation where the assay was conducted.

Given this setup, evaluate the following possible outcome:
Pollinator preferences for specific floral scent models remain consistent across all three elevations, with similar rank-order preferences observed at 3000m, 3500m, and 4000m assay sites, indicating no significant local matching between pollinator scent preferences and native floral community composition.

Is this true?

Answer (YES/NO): NO